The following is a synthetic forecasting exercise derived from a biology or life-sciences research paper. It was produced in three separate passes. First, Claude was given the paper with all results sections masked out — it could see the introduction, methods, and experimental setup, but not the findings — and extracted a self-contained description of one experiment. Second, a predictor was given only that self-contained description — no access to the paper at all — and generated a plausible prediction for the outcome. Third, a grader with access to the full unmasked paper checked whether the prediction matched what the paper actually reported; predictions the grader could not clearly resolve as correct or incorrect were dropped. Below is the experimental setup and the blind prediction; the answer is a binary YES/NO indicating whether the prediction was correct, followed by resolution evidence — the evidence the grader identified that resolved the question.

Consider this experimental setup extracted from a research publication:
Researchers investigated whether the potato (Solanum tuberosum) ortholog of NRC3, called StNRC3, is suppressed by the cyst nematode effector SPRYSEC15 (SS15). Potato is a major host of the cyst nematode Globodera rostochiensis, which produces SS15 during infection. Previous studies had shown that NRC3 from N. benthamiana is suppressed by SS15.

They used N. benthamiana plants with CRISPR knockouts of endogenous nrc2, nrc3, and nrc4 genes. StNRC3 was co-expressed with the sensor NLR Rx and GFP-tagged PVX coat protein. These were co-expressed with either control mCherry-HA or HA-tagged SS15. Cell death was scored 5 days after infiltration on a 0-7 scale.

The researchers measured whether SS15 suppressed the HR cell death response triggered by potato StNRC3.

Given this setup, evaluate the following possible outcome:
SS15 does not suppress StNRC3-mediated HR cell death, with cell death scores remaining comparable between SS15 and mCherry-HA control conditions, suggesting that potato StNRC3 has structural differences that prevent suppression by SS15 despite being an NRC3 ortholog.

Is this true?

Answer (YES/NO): NO